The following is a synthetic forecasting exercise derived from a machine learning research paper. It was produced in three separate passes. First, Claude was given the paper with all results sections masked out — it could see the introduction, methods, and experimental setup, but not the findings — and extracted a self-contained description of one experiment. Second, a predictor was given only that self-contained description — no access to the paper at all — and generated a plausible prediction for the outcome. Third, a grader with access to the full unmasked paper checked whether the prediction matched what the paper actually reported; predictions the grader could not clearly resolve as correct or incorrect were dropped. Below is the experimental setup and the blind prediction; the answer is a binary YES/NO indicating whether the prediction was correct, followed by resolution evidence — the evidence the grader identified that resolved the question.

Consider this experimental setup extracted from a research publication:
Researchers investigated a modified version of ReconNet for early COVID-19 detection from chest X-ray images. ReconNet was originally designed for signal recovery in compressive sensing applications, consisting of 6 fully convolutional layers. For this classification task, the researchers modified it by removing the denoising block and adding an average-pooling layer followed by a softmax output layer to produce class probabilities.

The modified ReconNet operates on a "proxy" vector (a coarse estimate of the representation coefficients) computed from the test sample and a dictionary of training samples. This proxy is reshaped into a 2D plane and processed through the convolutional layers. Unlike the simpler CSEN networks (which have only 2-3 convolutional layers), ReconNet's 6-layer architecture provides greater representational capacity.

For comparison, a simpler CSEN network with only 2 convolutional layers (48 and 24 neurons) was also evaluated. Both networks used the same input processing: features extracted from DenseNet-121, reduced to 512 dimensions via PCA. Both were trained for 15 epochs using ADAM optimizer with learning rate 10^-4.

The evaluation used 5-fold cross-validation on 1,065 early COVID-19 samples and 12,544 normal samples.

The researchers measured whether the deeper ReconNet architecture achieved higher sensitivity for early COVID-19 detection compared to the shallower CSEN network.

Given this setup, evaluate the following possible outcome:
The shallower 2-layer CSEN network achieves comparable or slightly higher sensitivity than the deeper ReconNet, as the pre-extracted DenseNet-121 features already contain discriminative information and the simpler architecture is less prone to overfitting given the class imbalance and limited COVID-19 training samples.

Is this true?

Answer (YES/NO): YES